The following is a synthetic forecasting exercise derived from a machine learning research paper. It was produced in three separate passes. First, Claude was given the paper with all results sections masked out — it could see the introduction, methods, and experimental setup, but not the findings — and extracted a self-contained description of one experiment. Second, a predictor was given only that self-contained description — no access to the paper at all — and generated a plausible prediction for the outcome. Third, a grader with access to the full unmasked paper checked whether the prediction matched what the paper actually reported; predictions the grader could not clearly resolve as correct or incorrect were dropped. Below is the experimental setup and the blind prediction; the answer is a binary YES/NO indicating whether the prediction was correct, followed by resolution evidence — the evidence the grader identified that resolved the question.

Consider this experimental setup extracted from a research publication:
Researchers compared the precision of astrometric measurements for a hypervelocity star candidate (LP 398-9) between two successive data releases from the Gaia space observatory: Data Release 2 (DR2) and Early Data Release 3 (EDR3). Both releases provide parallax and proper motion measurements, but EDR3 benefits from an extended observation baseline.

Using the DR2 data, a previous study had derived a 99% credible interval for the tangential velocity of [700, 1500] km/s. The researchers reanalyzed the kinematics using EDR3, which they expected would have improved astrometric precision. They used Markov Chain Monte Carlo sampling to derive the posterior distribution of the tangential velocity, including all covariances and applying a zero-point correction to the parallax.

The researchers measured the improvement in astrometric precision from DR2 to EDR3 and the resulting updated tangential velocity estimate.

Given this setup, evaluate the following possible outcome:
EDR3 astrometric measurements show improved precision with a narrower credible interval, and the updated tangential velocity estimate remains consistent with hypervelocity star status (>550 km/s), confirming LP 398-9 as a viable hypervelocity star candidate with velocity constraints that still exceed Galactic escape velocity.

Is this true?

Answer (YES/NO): YES